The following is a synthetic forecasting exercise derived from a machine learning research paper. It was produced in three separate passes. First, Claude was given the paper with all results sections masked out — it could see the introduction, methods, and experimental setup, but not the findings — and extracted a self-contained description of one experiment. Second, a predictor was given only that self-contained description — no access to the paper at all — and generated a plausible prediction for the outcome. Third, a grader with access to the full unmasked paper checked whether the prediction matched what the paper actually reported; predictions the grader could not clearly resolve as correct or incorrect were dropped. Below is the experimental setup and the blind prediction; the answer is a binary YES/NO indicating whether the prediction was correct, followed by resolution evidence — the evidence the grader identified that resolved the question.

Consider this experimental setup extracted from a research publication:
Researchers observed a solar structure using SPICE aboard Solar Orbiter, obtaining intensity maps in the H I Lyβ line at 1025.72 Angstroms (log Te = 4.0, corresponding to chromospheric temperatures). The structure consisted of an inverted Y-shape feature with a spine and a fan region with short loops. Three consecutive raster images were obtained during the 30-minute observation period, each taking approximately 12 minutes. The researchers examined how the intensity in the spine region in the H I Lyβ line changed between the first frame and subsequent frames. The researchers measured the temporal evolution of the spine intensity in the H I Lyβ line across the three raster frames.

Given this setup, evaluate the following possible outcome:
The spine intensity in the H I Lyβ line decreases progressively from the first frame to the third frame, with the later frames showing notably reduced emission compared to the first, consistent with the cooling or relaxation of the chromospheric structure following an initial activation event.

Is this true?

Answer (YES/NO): YES